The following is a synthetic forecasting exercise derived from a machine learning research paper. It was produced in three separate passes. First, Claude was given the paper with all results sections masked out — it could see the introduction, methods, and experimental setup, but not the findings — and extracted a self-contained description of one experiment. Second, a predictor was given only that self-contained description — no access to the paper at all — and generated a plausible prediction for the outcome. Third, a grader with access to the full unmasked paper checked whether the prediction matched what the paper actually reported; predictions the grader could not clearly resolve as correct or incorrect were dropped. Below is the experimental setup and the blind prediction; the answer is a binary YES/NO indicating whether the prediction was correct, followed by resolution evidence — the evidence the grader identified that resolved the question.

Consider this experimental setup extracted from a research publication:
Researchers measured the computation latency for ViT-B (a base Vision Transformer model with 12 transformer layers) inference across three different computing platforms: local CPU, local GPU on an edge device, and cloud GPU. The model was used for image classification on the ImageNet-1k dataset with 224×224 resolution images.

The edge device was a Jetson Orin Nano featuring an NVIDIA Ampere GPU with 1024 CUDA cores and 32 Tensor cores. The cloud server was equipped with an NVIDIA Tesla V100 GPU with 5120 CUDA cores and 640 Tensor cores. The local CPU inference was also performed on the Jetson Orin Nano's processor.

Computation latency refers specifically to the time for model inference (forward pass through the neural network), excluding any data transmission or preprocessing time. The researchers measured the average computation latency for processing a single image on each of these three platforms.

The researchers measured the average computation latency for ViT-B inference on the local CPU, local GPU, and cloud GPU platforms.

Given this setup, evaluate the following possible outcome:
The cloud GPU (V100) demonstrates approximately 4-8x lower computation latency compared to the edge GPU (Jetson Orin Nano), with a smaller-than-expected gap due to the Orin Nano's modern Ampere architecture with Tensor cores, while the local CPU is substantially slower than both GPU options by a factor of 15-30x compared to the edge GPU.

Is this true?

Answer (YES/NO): NO